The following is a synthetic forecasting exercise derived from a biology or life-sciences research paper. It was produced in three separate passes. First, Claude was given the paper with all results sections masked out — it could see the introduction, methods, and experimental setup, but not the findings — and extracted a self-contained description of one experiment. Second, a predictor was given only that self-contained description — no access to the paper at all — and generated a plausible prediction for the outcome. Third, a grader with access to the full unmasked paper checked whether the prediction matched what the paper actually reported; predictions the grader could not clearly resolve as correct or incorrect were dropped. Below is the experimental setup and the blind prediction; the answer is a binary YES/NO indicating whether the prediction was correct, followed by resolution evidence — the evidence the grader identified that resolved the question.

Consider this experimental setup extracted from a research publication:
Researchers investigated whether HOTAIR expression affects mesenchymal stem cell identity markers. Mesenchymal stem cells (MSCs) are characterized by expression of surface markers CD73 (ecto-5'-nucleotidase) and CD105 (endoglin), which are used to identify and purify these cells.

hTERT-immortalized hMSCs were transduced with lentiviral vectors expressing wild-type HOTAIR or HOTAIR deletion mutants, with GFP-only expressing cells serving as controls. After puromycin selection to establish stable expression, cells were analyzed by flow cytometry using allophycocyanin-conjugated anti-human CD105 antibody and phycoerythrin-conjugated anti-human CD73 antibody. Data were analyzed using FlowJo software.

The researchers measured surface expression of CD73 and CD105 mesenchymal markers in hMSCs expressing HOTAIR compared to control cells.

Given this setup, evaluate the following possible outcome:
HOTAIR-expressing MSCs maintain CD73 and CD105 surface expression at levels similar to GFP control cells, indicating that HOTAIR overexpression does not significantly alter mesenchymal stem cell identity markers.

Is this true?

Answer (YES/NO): YES